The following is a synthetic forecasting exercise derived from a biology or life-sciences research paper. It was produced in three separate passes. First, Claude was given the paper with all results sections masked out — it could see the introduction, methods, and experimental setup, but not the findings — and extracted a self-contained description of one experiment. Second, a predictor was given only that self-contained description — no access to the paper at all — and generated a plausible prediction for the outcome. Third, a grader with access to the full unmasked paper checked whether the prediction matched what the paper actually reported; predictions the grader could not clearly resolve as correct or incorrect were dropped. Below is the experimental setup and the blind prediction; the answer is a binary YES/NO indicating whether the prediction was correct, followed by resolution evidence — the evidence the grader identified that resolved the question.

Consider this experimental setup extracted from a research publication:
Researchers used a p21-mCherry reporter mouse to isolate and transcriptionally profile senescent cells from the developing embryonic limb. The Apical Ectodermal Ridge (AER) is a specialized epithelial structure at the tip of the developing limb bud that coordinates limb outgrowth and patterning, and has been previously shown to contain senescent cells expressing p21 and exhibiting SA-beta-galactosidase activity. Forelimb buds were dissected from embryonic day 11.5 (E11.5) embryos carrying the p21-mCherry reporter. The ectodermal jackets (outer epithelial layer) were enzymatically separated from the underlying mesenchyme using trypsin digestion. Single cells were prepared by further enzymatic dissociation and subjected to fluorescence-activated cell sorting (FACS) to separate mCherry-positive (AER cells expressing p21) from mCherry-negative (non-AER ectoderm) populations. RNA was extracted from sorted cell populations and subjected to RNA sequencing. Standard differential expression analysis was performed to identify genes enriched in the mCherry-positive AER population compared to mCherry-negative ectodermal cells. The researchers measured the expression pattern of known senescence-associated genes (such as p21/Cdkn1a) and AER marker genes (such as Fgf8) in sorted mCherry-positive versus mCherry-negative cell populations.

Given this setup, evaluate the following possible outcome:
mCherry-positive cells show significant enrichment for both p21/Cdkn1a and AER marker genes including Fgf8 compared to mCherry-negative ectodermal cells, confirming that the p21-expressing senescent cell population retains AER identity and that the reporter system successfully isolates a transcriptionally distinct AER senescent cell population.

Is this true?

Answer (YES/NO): YES